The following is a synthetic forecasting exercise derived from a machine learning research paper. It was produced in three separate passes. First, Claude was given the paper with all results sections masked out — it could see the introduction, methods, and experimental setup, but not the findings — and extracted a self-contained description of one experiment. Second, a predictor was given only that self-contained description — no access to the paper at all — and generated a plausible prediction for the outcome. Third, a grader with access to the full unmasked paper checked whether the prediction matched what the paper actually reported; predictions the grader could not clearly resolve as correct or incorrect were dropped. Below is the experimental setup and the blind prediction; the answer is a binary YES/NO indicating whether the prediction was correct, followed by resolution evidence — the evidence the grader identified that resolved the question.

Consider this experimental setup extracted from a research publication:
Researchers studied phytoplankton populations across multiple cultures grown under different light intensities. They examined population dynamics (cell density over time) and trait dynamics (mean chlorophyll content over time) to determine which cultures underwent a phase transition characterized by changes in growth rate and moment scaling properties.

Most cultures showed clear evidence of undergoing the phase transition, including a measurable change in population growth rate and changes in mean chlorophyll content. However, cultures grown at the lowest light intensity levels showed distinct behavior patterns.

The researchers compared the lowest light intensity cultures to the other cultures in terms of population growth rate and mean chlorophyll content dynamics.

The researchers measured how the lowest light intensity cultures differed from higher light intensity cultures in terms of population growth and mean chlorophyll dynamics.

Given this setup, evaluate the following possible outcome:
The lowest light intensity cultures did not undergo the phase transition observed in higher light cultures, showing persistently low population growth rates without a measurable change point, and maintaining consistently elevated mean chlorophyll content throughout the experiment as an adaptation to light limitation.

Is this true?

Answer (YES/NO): NO